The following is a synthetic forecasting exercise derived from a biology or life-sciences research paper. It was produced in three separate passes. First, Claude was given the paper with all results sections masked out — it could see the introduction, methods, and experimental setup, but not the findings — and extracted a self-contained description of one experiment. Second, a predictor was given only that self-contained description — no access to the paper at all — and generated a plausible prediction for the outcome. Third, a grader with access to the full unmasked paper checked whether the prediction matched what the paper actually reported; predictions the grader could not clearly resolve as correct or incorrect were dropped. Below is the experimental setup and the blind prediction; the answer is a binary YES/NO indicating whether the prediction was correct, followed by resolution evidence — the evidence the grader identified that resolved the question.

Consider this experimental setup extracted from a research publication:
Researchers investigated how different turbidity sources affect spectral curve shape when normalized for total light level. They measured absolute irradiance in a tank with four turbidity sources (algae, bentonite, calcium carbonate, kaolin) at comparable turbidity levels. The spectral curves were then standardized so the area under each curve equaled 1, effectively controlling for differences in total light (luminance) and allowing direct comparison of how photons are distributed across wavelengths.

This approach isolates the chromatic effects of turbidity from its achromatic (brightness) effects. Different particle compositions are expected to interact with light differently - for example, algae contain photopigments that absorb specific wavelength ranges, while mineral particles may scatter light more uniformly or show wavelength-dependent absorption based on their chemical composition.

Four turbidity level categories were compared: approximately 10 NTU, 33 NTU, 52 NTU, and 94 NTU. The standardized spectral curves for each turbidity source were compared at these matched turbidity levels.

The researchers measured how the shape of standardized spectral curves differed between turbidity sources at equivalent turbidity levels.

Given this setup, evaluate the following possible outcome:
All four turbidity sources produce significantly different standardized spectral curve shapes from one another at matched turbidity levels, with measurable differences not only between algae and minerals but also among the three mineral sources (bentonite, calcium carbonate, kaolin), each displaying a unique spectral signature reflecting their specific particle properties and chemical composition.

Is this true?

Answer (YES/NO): NO